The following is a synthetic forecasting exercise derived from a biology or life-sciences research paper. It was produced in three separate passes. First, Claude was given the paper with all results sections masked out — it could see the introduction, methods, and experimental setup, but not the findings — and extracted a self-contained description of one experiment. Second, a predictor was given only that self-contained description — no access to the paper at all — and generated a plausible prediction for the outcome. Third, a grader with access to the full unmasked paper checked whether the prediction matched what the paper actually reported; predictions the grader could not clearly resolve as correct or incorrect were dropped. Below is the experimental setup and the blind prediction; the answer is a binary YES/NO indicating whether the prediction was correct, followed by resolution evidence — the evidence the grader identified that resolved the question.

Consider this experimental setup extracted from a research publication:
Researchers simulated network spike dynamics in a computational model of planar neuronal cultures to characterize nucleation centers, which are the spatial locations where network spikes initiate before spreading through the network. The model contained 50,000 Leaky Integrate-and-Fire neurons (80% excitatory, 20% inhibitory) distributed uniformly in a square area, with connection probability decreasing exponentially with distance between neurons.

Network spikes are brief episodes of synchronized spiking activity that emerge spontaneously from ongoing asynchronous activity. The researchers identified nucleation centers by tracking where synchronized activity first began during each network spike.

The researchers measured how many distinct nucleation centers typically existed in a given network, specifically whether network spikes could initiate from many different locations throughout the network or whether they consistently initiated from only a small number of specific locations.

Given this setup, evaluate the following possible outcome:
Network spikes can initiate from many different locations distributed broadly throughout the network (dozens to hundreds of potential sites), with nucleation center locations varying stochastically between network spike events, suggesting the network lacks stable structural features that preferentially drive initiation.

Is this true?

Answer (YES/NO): NO